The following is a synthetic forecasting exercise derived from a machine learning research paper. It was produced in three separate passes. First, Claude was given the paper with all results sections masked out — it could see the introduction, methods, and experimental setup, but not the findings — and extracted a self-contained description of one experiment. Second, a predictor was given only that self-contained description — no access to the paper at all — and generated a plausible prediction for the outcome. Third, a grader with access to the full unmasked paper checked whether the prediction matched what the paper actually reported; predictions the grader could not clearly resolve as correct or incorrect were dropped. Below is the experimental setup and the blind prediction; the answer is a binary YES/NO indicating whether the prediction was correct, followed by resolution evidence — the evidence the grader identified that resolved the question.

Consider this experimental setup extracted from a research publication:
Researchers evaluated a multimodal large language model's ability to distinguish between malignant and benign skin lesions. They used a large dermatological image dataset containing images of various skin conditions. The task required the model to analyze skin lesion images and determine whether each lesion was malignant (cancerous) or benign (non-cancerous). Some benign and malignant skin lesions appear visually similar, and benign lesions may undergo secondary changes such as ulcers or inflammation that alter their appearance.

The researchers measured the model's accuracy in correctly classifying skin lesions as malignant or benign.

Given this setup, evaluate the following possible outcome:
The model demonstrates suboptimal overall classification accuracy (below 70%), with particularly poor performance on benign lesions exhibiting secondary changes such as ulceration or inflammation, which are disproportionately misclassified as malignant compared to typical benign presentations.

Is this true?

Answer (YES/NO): NO